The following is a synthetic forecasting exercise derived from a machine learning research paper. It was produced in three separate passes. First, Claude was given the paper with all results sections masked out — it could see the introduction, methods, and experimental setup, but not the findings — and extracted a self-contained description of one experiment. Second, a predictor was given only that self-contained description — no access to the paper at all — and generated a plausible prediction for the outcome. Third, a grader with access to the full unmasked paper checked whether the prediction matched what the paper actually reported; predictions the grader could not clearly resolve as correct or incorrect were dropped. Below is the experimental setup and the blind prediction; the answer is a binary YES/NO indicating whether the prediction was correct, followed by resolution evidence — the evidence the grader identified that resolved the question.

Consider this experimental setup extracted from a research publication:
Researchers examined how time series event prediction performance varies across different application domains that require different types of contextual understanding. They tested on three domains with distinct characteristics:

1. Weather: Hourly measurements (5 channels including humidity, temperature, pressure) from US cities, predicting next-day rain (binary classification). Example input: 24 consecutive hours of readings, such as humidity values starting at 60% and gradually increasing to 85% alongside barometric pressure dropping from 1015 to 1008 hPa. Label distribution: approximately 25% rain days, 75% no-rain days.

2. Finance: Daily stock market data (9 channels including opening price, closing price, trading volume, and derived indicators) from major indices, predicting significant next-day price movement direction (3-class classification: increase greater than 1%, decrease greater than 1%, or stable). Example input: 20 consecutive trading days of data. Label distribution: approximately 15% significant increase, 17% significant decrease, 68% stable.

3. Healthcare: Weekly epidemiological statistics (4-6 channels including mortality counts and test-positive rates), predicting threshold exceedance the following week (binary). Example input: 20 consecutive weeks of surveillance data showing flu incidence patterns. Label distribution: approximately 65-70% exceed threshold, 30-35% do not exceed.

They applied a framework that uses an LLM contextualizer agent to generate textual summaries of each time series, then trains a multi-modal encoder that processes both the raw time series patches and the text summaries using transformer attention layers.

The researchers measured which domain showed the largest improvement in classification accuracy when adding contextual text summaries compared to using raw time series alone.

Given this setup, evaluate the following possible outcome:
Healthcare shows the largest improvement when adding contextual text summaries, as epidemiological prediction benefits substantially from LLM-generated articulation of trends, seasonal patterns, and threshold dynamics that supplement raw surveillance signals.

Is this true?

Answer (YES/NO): YES